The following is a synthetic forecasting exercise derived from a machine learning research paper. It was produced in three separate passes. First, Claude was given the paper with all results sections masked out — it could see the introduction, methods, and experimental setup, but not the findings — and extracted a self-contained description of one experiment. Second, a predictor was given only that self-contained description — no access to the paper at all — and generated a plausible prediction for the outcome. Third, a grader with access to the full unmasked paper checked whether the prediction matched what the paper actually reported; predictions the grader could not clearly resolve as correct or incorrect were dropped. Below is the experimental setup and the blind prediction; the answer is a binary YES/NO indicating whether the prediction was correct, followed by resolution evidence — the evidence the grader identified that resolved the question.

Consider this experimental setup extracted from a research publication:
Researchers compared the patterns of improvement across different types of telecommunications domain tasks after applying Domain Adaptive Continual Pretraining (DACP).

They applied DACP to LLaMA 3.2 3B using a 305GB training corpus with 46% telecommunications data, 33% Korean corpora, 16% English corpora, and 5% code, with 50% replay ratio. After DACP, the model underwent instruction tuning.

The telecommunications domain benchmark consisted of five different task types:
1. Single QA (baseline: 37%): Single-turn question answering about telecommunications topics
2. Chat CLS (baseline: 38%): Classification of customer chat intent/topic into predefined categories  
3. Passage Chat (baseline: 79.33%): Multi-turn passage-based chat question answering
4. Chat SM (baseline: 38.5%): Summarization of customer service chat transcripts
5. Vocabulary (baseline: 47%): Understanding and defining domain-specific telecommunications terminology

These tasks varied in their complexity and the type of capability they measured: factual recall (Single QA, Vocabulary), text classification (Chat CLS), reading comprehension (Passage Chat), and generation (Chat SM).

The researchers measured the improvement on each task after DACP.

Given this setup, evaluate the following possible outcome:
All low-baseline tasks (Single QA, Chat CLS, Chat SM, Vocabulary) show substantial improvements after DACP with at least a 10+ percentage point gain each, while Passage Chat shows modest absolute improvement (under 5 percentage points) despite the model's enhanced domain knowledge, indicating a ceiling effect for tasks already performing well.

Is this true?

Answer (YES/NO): YES